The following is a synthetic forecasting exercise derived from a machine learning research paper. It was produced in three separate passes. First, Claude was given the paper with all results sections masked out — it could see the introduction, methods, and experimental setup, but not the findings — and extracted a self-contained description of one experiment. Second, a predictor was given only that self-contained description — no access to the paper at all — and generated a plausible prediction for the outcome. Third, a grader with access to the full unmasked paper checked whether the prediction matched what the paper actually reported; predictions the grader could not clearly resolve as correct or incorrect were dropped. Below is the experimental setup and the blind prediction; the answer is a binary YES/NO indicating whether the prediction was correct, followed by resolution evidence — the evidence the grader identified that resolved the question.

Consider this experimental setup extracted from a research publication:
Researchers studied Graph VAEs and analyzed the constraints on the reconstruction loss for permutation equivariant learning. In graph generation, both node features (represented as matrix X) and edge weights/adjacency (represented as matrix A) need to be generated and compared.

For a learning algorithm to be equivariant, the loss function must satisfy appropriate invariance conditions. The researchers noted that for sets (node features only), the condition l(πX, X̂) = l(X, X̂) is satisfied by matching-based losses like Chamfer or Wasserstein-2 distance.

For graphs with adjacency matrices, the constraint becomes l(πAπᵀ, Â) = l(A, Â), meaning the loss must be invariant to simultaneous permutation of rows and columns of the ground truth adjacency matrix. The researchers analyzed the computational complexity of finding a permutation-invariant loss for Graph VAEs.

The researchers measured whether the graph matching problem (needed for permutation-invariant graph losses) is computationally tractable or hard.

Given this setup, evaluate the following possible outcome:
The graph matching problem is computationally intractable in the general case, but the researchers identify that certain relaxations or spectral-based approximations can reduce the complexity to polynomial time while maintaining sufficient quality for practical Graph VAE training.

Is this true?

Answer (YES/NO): NO